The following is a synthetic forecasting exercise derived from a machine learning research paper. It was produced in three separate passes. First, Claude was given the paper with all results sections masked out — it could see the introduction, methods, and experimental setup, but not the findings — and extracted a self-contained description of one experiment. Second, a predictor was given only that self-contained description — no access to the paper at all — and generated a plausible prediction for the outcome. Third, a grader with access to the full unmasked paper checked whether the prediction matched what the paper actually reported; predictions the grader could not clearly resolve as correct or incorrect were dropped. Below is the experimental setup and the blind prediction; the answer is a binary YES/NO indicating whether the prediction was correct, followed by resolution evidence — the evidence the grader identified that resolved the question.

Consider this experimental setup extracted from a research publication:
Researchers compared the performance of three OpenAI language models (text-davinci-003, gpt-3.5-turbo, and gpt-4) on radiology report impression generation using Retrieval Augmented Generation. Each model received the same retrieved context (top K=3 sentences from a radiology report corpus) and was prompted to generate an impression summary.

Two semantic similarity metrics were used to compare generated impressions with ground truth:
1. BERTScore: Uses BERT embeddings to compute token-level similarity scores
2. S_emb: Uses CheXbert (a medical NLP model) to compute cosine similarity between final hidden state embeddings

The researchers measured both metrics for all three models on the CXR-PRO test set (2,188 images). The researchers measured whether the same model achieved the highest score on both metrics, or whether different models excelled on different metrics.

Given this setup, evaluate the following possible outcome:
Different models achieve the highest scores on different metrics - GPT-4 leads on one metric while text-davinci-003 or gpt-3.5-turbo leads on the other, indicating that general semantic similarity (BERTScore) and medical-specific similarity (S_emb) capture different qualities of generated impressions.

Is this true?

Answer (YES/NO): YES